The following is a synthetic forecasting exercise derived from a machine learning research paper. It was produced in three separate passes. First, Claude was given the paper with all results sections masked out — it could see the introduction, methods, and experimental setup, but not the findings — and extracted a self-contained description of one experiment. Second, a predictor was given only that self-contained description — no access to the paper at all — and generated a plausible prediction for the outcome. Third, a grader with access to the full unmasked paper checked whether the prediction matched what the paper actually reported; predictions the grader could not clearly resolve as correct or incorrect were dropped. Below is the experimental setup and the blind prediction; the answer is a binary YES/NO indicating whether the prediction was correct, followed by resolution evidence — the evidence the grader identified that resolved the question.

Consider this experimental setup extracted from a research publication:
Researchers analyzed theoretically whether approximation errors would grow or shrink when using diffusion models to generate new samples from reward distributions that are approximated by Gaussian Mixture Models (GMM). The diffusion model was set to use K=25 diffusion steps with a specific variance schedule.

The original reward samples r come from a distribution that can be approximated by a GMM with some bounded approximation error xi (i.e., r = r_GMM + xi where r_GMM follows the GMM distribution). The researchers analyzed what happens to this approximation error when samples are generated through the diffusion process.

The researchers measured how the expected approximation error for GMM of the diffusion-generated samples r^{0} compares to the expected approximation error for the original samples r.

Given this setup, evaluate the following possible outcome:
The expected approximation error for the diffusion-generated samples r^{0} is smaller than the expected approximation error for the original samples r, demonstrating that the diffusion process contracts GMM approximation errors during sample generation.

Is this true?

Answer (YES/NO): YES